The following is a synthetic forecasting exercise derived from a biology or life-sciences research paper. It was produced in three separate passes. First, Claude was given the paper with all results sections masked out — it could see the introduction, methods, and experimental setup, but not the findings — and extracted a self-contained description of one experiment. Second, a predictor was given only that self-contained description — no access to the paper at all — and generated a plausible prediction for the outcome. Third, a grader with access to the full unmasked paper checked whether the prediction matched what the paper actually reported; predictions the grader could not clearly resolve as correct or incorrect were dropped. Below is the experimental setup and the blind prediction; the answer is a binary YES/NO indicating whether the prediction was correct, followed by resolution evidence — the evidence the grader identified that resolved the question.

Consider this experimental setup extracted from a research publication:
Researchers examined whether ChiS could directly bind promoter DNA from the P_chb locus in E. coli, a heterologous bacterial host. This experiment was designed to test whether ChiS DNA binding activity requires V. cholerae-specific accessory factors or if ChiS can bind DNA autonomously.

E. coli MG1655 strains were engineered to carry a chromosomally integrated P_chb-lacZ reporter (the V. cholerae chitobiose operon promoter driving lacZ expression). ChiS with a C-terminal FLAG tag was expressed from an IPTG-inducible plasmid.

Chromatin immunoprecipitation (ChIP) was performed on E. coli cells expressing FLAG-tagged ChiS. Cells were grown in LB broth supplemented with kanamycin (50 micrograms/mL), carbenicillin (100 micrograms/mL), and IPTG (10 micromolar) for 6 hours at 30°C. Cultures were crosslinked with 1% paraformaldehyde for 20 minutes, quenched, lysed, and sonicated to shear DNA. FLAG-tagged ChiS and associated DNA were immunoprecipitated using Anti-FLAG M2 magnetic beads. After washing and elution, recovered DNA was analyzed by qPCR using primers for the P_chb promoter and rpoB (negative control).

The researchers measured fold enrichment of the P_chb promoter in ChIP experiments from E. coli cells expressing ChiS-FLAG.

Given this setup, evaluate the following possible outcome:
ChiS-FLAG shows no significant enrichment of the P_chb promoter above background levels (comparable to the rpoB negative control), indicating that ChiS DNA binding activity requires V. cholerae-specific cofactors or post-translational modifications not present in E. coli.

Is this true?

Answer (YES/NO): NO